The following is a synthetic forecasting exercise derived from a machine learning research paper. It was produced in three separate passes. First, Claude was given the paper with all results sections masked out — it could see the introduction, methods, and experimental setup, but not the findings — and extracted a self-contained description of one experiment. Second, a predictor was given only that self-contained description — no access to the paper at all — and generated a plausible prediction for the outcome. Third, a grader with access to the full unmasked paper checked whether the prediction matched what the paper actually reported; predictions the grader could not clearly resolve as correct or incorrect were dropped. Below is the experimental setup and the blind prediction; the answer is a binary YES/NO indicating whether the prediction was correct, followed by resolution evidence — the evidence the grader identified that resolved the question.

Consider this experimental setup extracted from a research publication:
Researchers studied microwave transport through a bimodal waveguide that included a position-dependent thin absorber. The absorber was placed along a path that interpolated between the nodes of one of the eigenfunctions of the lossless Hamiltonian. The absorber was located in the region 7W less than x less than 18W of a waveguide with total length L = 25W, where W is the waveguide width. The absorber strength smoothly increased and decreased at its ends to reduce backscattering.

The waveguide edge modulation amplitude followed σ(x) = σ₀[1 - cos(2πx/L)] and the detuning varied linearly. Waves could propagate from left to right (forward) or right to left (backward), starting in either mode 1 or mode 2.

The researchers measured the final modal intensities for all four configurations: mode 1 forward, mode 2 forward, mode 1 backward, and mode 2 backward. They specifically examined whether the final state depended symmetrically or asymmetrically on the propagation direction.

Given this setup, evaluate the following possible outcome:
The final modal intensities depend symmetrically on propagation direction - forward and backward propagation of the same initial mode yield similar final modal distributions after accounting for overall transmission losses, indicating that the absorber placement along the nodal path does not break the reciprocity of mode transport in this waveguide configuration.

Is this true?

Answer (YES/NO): NO